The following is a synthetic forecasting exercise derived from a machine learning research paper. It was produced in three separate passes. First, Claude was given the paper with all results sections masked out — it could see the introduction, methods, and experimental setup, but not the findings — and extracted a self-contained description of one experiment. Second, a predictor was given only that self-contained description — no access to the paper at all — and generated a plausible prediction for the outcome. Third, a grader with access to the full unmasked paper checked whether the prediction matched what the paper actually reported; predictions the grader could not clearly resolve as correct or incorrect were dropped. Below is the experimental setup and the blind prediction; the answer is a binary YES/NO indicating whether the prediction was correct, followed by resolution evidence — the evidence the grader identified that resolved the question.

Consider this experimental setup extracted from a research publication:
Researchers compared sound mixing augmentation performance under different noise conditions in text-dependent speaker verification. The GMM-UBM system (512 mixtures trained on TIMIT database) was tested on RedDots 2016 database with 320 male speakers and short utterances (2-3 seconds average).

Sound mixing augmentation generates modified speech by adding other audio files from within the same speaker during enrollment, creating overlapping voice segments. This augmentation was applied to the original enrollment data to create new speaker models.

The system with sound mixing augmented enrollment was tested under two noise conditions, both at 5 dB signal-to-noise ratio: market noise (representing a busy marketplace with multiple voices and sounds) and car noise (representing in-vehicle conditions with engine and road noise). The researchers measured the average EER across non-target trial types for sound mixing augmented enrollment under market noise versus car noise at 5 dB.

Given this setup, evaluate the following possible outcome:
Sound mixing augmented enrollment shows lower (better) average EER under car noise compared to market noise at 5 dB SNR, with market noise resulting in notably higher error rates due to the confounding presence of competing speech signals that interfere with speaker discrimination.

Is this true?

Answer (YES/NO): YES